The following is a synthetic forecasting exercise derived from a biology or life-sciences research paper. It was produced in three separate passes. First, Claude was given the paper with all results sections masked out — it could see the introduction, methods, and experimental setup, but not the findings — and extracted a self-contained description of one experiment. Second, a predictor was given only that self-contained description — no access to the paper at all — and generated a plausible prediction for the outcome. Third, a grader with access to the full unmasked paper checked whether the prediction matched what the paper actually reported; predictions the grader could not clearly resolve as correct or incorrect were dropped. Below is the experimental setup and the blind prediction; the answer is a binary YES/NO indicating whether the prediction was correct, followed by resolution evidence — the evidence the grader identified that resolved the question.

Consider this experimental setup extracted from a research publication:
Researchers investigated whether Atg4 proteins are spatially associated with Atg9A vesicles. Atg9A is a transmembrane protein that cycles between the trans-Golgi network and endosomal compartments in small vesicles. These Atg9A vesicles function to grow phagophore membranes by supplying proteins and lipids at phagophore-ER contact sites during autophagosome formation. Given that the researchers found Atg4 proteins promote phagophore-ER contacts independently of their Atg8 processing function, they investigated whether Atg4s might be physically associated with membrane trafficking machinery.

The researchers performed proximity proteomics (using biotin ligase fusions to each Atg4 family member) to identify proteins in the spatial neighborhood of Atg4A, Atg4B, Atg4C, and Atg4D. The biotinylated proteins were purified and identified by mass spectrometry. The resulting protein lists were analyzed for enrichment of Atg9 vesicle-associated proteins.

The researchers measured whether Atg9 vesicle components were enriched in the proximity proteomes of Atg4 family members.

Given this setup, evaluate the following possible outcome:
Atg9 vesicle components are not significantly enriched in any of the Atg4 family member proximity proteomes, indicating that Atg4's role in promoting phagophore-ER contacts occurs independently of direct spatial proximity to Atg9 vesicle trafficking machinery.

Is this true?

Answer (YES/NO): NO